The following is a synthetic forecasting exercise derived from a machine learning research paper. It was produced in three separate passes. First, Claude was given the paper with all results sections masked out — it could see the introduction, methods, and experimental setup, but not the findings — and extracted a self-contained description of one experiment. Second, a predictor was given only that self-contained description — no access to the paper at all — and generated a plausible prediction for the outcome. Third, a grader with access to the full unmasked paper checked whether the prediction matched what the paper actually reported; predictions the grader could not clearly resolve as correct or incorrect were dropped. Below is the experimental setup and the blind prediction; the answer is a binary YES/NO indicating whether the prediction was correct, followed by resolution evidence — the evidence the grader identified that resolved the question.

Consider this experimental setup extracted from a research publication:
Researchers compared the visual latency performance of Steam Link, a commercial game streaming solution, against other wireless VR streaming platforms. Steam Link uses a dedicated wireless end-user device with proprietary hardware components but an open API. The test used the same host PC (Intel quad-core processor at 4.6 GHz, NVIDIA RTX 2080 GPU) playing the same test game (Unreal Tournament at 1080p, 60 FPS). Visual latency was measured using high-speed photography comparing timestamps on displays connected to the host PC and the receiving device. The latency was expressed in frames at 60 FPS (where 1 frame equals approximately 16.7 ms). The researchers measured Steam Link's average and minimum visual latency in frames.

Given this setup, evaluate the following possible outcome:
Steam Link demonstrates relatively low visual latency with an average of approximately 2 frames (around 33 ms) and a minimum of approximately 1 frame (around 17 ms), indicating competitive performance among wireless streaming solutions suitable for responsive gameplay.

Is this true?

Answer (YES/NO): NO